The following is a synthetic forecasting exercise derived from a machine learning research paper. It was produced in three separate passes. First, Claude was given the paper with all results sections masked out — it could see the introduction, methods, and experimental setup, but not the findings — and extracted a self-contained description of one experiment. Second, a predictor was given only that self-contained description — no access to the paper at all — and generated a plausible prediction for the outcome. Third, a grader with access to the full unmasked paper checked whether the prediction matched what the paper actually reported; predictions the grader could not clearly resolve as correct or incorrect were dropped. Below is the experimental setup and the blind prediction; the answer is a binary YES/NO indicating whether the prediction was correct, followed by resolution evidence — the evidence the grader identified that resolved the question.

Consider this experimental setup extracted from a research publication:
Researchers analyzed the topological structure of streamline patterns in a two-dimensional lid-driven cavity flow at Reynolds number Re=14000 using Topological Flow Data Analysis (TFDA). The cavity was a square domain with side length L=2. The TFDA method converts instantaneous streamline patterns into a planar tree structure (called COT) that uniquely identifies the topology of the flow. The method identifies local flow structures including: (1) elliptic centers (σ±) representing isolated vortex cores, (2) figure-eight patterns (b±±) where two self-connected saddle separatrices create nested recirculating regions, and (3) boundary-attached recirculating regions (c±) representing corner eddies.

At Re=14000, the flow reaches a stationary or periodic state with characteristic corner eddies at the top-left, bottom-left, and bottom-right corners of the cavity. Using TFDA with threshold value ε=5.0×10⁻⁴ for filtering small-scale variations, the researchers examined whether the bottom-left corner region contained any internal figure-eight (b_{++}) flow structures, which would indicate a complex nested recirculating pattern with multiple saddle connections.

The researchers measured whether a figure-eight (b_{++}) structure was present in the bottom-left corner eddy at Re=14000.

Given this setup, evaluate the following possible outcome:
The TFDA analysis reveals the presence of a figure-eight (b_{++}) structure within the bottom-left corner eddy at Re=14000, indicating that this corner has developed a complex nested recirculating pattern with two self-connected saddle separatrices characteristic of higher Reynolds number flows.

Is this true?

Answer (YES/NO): YES